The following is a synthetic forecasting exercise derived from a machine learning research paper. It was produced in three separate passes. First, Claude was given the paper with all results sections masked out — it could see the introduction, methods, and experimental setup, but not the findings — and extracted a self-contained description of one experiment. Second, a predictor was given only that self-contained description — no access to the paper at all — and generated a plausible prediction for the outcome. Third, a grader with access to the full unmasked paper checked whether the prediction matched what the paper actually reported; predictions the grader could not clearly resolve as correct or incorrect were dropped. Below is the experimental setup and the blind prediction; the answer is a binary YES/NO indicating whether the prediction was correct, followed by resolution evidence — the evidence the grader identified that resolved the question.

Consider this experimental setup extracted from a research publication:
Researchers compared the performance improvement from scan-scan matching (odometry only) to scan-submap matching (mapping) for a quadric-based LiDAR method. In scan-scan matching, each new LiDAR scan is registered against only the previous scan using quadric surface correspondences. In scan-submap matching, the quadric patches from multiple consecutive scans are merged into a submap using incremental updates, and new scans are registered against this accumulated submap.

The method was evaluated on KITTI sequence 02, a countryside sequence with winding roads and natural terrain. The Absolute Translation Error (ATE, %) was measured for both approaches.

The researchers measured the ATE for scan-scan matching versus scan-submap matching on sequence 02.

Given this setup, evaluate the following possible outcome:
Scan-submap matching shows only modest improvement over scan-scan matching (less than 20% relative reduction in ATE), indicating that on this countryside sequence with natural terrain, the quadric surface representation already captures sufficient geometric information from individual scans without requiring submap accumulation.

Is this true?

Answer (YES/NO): NO